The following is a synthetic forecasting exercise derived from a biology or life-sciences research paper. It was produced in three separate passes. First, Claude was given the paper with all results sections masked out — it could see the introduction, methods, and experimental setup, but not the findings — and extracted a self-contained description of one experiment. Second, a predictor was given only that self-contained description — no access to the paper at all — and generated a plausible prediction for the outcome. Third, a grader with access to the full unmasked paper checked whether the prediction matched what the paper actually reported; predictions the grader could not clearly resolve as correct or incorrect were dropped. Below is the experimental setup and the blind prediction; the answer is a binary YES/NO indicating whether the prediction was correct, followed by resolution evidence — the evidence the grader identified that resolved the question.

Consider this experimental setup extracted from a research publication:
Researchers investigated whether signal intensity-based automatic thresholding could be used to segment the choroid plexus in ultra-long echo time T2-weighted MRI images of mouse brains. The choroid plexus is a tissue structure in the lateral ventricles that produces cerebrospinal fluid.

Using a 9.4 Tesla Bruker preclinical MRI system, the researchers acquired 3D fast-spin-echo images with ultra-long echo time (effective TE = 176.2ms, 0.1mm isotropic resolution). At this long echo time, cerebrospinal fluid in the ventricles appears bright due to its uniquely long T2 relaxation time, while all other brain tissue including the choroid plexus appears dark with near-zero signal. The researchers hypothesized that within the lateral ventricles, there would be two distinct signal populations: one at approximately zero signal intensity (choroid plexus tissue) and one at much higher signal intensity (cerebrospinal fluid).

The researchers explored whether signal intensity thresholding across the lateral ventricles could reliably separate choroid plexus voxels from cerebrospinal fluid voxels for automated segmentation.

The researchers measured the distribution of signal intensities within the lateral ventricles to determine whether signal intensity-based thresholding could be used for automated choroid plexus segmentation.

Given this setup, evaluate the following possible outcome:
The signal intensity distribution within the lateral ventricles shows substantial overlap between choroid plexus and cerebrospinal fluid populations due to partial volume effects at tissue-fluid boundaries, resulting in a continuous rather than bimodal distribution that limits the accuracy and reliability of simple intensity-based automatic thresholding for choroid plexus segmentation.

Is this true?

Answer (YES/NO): YES